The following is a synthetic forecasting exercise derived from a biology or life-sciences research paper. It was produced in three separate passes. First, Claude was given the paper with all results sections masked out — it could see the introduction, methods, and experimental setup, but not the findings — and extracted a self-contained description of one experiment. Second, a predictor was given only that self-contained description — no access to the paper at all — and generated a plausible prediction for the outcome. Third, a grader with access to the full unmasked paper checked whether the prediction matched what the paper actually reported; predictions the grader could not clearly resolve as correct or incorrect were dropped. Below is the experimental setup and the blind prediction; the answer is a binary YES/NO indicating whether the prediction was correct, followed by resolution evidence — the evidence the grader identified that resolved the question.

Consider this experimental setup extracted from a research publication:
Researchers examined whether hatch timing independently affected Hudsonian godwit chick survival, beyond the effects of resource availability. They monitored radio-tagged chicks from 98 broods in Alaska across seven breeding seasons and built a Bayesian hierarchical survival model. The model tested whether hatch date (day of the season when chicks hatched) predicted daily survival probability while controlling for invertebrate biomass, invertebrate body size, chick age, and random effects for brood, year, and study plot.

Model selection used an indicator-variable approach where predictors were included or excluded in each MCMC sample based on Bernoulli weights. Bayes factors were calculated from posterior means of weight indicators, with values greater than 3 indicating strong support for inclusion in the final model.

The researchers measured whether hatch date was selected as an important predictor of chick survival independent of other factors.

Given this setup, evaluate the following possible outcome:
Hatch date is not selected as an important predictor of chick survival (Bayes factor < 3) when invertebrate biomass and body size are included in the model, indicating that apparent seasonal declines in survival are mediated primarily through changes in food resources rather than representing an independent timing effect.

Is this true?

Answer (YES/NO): YES